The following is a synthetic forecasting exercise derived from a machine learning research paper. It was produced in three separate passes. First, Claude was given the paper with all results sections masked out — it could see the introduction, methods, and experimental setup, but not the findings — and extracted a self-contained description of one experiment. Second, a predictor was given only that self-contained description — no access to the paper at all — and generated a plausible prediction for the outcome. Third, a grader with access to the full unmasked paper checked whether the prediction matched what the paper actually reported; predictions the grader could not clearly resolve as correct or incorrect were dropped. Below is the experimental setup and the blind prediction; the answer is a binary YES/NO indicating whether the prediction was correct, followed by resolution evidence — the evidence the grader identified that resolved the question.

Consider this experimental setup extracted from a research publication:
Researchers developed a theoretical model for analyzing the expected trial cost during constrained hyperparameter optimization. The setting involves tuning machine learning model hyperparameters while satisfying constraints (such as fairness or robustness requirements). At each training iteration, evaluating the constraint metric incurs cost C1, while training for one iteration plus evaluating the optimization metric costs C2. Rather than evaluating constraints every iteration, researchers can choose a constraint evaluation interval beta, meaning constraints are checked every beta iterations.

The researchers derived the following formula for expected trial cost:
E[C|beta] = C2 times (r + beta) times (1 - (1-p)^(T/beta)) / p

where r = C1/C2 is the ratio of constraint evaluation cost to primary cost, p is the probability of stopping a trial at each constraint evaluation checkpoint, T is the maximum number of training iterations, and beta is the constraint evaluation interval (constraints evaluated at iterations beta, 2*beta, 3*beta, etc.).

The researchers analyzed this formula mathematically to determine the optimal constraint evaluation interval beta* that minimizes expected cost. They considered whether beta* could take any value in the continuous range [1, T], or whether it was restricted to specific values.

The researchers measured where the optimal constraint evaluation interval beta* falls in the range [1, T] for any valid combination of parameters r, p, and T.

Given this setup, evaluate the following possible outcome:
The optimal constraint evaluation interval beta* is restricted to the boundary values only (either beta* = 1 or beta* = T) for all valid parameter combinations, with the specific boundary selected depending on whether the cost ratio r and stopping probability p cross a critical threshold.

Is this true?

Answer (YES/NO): YES